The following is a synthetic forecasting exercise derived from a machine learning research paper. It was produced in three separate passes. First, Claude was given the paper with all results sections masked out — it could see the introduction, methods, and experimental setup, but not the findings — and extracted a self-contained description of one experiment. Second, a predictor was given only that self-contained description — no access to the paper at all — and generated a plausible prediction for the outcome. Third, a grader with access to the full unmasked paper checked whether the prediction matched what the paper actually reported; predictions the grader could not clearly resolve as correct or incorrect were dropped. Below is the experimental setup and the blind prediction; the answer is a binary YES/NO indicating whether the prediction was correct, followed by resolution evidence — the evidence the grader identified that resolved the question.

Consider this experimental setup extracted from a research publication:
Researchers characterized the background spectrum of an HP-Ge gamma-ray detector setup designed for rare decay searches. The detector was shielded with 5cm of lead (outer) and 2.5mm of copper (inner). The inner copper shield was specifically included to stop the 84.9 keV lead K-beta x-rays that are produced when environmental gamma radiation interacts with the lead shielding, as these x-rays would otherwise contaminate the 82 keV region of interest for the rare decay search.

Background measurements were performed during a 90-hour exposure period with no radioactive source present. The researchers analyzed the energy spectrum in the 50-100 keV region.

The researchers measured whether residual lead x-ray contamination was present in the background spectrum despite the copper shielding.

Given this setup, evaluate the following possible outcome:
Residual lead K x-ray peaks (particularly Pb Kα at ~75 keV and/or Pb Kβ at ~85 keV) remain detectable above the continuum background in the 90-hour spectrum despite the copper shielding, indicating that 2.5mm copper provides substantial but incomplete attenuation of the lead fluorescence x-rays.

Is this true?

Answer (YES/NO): YES